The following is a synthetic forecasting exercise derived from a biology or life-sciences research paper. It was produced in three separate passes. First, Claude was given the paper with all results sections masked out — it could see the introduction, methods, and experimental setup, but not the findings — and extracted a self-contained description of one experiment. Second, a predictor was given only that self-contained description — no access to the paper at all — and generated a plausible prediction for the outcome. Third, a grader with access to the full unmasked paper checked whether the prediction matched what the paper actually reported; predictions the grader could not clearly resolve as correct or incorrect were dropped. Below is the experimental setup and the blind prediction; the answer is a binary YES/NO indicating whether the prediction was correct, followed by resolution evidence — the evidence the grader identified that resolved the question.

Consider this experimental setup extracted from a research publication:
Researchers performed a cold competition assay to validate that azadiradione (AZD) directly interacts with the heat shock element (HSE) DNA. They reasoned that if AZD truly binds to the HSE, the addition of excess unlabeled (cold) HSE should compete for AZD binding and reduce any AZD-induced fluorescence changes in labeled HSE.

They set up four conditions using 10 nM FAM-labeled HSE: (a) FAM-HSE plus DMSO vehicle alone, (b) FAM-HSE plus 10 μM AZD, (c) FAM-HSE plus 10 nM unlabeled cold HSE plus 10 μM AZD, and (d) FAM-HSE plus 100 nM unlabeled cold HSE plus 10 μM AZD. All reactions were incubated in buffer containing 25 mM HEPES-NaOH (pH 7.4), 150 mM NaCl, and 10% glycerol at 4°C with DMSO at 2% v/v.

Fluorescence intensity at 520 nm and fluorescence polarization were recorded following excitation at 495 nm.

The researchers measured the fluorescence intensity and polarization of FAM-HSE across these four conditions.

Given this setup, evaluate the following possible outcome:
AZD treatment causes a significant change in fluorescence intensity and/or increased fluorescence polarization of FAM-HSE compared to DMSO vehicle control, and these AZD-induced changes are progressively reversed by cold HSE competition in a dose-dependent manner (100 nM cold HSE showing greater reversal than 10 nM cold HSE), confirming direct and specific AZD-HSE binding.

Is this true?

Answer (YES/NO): YES